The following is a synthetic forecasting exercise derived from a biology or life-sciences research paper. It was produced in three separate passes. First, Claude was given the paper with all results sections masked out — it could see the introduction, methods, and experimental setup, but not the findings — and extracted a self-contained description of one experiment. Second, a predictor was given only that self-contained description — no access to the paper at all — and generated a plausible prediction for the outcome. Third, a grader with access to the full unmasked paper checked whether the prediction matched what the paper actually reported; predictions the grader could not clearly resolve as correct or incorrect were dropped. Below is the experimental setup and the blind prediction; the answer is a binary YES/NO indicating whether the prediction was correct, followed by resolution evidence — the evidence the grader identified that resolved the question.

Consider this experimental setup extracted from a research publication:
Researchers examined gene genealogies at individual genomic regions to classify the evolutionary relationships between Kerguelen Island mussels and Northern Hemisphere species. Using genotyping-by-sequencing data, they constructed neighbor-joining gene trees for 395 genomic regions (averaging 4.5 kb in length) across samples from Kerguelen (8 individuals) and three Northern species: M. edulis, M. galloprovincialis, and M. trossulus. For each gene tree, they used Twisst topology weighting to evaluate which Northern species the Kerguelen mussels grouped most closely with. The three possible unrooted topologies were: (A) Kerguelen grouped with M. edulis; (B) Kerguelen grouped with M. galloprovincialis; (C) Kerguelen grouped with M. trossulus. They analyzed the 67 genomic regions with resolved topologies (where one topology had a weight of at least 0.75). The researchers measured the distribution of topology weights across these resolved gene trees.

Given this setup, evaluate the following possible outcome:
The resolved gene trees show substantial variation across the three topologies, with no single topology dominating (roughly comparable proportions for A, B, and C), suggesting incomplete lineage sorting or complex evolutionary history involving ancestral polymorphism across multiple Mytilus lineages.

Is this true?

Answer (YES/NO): NO